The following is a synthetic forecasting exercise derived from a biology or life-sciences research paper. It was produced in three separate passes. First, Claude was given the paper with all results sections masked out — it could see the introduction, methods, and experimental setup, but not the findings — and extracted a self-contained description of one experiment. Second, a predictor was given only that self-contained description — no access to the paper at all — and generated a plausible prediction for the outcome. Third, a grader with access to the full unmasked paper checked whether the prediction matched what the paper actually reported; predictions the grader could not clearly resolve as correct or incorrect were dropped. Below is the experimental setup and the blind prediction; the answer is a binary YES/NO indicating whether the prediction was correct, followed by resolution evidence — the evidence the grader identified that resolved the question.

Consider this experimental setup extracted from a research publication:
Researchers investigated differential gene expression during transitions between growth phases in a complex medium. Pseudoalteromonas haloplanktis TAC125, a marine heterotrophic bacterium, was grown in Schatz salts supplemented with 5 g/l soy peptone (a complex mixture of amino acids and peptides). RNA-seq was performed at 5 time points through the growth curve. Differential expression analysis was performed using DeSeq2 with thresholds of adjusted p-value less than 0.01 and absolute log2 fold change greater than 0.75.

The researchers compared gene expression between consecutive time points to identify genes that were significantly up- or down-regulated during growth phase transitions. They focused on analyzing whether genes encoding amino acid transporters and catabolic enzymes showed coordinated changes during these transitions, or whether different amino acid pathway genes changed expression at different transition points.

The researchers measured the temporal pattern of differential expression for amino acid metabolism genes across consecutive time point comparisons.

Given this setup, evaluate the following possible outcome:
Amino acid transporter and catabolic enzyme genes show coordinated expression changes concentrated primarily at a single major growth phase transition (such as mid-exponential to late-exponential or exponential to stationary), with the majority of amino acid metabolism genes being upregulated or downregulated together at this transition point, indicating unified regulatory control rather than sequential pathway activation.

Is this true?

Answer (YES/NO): NO